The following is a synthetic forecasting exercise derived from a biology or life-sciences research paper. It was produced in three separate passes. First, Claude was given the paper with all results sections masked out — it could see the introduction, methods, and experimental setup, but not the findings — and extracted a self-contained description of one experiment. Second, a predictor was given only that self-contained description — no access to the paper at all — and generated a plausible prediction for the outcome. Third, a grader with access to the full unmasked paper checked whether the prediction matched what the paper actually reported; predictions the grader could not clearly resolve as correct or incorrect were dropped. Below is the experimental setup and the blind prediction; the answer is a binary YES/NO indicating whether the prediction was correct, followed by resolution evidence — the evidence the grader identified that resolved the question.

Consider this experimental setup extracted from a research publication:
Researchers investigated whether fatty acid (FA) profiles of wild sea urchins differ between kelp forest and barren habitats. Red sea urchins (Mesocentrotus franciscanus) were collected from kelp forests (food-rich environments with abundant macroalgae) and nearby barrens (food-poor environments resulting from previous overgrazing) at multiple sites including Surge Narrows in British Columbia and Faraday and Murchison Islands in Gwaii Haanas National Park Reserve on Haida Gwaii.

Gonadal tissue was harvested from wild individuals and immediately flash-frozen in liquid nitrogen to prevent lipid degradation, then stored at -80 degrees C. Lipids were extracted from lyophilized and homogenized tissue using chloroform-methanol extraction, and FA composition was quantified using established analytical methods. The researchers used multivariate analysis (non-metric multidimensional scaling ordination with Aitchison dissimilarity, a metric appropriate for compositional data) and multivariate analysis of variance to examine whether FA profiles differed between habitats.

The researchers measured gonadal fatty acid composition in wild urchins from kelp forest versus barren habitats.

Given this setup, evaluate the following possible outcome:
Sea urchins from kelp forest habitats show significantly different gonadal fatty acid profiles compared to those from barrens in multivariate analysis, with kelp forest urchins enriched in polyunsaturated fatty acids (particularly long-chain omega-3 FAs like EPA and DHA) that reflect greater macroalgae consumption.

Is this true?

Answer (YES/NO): NO